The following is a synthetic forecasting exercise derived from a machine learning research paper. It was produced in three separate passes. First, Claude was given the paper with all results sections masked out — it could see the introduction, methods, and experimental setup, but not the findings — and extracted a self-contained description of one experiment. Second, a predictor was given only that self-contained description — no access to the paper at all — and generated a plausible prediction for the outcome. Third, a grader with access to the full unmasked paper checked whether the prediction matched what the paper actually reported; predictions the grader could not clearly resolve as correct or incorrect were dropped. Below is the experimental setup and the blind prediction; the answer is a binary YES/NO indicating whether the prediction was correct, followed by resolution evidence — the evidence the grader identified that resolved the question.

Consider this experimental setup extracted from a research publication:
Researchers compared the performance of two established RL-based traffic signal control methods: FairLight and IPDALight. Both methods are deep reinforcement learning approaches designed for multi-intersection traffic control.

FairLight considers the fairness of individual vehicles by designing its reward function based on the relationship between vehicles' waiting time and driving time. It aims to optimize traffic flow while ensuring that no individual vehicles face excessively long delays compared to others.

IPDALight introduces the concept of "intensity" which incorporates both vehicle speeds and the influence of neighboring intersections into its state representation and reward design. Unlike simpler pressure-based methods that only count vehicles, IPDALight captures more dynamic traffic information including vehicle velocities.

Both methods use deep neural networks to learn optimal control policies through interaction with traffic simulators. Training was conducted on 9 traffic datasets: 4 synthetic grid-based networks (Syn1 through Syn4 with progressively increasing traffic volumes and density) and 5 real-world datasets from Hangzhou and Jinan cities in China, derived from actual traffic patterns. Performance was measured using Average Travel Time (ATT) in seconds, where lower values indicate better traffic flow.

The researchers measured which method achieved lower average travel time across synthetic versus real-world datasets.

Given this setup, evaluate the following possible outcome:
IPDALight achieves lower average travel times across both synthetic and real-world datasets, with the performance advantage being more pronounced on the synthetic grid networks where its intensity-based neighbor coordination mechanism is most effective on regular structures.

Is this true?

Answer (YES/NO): NO